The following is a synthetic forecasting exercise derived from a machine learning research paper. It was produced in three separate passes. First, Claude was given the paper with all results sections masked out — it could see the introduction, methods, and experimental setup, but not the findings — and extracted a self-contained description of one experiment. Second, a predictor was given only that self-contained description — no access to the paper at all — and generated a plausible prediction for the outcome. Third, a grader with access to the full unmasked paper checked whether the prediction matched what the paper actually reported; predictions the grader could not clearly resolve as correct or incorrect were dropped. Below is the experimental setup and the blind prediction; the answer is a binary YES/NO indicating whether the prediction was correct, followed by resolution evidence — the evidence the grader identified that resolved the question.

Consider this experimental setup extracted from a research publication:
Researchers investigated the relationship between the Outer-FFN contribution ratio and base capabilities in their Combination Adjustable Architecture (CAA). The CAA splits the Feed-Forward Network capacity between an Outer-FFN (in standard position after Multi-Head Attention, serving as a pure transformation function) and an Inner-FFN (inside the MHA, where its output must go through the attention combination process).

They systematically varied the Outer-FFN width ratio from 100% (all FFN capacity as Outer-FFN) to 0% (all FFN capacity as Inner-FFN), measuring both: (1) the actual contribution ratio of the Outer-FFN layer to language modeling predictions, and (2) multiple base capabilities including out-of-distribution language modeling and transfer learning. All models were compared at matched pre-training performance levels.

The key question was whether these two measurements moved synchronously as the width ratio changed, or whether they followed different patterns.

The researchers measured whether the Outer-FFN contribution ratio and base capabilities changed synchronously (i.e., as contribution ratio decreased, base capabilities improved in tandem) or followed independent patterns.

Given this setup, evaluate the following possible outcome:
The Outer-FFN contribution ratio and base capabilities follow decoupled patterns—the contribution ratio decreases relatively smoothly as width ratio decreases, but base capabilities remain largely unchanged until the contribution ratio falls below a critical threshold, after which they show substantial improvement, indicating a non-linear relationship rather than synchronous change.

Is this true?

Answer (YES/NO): NO